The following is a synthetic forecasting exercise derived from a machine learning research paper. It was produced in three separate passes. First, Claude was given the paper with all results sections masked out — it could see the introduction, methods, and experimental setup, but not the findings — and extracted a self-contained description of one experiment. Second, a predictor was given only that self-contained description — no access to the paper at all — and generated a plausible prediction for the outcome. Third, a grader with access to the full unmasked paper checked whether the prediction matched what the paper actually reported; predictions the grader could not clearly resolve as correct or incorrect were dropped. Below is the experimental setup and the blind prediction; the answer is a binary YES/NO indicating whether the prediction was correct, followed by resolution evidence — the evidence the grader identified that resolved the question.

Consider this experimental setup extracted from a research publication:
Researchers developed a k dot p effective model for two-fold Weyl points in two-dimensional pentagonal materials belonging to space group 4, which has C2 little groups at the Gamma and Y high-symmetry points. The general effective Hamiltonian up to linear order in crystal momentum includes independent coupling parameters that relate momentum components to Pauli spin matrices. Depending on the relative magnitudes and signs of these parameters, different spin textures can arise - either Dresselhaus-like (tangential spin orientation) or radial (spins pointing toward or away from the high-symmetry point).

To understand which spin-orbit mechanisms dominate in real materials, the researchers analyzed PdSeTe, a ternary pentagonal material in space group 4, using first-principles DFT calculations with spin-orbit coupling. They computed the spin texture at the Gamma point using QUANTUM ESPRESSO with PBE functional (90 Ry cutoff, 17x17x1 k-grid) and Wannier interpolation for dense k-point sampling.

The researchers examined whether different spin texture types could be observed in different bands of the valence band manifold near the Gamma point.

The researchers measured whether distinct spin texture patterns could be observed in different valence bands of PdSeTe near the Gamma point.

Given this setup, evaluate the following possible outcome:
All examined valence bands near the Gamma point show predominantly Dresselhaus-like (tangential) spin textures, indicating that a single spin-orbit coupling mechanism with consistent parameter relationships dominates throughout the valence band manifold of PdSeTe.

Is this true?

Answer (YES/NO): NO